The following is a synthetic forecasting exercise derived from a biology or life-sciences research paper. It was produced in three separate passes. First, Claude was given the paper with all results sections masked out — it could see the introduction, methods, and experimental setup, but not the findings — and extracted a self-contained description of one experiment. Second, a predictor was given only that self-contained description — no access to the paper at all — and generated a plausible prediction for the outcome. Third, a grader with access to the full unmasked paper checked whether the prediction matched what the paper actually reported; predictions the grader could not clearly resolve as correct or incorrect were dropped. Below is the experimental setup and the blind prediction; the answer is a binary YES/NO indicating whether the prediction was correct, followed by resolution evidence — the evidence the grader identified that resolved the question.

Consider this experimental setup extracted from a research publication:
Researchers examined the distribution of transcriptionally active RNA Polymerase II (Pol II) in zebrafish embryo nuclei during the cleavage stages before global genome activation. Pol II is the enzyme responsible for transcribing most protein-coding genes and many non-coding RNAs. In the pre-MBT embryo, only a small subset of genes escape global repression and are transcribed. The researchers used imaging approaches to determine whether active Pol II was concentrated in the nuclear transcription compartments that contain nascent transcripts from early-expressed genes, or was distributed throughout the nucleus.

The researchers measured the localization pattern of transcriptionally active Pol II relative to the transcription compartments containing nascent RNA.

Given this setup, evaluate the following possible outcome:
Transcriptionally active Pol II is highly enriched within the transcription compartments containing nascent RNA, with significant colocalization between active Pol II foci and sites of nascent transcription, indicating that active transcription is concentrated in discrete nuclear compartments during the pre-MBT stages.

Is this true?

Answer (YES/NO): YES